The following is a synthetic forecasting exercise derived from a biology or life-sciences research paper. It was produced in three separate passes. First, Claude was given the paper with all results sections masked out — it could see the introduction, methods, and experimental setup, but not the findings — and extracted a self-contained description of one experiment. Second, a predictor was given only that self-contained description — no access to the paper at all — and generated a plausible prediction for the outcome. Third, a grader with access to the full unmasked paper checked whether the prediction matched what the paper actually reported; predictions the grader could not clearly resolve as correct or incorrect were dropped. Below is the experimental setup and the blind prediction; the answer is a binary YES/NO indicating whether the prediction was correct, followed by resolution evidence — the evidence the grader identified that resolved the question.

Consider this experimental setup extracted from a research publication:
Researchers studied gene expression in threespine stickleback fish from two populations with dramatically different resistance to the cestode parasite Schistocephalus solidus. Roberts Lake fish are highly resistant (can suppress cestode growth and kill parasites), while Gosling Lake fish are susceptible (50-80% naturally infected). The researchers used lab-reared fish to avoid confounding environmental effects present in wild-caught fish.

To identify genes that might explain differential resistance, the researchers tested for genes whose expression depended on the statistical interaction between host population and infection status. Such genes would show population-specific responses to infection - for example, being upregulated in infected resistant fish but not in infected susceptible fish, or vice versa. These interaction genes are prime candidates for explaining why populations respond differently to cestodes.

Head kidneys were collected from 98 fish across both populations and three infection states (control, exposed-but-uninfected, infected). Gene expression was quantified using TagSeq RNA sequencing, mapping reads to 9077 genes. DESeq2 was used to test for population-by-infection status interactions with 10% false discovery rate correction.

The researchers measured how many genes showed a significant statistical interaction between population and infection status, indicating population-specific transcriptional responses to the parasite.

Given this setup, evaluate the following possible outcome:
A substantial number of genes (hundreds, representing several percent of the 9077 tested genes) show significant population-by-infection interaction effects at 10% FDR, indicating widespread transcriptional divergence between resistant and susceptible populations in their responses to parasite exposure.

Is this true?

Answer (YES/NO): NO